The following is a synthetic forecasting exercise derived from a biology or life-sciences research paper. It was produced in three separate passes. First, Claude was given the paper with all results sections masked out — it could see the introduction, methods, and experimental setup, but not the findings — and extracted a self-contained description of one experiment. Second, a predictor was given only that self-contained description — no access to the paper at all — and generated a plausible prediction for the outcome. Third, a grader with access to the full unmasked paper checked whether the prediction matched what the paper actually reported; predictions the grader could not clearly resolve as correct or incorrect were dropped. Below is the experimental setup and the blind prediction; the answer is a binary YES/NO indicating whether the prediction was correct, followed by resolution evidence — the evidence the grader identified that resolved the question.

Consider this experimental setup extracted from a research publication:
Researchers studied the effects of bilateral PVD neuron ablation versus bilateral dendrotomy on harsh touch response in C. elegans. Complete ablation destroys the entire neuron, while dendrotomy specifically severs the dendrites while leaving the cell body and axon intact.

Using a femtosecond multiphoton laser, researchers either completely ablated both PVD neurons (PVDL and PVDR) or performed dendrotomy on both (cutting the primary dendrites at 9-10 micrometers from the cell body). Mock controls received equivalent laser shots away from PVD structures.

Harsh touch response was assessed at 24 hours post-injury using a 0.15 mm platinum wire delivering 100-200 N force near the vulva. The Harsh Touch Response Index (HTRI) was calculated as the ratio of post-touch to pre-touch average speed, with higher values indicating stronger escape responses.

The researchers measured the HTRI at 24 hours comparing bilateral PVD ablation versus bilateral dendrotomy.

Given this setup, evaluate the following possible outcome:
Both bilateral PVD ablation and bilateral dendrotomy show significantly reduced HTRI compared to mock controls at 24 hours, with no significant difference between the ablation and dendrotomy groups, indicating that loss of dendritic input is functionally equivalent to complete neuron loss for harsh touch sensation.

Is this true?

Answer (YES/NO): NO